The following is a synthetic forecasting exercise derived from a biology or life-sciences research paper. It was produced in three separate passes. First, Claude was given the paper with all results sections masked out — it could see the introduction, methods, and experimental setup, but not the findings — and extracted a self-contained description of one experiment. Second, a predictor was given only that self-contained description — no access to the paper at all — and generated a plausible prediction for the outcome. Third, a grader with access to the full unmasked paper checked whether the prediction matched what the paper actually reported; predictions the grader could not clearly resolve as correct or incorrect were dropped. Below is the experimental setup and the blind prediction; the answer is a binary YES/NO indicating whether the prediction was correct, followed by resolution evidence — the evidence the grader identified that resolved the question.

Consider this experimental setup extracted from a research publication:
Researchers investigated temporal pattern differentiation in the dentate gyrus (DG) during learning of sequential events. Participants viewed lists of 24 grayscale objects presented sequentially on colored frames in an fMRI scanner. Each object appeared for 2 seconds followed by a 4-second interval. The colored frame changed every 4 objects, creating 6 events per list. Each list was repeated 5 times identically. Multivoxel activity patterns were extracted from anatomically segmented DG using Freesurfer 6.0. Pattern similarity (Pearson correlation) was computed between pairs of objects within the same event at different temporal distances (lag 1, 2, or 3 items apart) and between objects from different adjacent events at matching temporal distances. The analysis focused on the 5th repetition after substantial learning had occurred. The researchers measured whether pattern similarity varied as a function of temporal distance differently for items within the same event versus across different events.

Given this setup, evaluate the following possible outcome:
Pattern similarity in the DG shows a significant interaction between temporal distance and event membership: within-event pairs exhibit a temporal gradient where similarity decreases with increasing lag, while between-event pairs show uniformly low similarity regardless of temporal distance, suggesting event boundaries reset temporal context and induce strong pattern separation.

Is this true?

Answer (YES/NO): NO